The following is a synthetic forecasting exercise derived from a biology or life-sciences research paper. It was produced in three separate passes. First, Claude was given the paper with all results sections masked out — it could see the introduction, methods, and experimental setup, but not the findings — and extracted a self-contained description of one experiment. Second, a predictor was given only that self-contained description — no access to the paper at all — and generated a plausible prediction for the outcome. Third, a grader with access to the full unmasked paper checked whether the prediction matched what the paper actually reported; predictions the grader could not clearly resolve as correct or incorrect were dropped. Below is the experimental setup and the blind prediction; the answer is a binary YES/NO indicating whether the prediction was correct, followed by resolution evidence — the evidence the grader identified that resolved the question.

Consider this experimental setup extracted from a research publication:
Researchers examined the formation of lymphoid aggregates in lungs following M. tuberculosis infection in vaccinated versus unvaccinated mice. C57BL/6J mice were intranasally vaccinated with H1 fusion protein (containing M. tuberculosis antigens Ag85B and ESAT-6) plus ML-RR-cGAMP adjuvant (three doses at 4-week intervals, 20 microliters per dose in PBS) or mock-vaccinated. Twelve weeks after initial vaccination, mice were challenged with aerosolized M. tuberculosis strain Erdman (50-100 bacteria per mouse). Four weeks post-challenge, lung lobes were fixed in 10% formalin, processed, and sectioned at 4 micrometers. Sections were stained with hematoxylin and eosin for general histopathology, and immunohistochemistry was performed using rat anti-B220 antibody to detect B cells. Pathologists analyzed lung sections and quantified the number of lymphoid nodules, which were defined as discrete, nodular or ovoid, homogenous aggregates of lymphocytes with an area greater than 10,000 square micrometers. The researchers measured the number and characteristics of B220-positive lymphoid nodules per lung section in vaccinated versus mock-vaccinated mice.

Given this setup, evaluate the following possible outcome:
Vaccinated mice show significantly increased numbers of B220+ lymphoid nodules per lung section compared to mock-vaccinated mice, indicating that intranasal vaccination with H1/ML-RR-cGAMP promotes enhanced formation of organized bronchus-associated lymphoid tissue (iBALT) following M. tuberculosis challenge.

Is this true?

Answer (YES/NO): NO